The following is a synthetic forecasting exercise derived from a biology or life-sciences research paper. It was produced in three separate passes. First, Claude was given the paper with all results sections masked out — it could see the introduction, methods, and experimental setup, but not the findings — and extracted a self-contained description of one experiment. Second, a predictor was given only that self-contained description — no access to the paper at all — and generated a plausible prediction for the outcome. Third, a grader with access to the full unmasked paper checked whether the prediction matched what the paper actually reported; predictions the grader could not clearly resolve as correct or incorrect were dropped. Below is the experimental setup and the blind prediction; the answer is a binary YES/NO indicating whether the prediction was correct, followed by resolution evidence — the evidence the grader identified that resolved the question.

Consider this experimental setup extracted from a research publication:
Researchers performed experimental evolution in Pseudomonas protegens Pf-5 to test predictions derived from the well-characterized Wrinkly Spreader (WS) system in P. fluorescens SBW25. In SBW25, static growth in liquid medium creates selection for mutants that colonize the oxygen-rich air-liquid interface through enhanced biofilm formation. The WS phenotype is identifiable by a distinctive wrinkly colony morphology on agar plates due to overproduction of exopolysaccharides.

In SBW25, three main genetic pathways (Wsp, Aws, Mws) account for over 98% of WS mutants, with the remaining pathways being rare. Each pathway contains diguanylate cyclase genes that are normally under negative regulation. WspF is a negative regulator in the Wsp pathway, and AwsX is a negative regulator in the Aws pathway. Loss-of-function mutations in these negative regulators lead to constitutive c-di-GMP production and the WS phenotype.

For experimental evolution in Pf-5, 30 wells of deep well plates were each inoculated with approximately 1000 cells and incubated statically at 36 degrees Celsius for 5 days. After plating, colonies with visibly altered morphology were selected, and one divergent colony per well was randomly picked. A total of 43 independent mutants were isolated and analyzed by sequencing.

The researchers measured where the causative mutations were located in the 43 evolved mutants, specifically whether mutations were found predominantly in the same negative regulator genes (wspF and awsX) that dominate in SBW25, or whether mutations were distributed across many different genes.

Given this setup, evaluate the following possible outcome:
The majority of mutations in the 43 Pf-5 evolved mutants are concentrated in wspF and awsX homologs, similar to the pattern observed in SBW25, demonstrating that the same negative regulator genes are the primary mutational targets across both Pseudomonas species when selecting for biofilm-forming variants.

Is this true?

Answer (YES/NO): YES